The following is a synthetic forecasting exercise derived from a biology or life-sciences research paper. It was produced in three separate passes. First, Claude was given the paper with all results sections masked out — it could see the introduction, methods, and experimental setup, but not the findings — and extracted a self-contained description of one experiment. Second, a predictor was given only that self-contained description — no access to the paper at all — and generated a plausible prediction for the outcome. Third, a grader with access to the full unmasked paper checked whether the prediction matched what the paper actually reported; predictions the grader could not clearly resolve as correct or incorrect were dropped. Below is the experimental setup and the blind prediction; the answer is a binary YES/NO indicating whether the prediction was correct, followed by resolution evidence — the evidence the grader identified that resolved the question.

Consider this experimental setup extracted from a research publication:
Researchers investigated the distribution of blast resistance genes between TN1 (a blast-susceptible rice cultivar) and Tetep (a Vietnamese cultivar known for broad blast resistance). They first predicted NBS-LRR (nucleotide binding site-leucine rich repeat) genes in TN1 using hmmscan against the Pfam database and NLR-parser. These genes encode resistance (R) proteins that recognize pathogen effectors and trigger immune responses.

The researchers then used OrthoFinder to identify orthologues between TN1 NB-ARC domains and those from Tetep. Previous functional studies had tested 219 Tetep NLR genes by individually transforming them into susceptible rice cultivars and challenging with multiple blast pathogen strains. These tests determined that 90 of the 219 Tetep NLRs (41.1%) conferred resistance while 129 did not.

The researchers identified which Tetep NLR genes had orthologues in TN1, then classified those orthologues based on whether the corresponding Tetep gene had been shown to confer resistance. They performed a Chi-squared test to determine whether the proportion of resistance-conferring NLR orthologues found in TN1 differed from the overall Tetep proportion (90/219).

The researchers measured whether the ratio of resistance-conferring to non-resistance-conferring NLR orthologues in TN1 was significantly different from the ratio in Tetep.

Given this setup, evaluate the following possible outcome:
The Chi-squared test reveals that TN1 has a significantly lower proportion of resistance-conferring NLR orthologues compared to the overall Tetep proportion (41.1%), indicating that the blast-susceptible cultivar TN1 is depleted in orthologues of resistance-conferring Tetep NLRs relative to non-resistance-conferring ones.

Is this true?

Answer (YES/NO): NO